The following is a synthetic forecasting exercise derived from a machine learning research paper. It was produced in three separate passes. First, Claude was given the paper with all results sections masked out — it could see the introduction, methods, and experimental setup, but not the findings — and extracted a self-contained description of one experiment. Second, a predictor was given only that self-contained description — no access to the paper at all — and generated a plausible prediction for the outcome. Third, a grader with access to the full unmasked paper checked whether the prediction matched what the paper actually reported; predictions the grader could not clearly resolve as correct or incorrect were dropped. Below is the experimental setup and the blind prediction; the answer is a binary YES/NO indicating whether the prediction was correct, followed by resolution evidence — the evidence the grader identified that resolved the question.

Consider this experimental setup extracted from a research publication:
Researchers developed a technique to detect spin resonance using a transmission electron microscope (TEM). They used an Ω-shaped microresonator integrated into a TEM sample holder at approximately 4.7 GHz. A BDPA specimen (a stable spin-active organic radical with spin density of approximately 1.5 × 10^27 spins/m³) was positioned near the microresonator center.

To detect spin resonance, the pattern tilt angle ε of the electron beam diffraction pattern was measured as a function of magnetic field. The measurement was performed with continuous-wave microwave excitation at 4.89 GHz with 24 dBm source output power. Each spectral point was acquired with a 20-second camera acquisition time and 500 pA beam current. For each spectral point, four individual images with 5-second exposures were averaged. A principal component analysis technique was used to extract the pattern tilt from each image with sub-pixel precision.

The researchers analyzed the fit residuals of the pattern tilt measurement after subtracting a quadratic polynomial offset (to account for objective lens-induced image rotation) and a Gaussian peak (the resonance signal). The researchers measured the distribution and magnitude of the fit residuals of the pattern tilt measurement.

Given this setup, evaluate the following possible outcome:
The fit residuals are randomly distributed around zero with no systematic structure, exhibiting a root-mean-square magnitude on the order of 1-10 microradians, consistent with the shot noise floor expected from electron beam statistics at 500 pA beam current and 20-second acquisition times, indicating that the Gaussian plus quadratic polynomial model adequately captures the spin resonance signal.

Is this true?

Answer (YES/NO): NO